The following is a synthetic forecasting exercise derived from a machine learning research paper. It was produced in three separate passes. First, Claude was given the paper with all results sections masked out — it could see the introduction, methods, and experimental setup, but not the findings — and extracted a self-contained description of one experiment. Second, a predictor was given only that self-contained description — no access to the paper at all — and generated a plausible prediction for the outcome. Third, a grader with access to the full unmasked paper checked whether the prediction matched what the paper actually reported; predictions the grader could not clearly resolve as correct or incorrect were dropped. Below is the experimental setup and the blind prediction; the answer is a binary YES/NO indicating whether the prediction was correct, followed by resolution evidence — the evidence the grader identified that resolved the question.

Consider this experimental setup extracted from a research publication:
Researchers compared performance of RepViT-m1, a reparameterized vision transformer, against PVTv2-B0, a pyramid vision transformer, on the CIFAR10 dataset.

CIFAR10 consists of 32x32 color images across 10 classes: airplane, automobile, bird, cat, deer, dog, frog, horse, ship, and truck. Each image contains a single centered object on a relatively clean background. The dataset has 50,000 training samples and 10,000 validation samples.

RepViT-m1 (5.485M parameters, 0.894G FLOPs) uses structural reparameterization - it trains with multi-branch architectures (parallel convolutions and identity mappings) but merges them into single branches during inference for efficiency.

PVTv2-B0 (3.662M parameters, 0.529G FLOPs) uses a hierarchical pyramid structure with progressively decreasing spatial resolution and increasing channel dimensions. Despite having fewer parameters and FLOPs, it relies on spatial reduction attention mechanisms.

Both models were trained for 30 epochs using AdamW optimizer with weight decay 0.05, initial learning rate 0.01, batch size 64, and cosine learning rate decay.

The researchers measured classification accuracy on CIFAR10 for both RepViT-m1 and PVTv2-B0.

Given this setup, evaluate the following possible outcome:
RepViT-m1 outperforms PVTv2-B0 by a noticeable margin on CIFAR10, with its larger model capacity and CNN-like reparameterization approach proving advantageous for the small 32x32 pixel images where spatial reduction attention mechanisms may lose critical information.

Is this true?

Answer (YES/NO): NO